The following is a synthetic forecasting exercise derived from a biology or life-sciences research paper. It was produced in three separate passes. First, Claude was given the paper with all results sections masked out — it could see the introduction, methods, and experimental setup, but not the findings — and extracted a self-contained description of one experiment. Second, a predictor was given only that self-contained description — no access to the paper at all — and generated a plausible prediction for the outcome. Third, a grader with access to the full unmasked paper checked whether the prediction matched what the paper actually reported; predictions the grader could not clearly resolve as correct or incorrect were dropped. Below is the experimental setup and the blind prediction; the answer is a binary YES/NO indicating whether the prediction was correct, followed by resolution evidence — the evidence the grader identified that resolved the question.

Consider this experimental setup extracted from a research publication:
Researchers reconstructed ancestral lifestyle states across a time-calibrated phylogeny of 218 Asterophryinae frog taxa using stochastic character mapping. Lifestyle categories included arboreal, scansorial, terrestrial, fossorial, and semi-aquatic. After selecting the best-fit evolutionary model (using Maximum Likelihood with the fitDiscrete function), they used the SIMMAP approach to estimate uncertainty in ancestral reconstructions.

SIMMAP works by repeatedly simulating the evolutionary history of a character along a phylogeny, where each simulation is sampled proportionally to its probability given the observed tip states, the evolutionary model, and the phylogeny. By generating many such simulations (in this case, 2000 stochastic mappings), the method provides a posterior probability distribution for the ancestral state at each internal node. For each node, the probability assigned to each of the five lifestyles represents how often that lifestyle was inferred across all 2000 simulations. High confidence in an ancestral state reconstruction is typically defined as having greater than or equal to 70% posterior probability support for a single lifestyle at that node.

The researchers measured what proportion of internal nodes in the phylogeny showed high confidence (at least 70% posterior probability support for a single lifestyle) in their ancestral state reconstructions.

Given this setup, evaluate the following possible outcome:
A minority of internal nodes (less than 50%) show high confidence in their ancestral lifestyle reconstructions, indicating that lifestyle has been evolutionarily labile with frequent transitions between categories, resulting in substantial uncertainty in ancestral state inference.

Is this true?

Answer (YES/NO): NO